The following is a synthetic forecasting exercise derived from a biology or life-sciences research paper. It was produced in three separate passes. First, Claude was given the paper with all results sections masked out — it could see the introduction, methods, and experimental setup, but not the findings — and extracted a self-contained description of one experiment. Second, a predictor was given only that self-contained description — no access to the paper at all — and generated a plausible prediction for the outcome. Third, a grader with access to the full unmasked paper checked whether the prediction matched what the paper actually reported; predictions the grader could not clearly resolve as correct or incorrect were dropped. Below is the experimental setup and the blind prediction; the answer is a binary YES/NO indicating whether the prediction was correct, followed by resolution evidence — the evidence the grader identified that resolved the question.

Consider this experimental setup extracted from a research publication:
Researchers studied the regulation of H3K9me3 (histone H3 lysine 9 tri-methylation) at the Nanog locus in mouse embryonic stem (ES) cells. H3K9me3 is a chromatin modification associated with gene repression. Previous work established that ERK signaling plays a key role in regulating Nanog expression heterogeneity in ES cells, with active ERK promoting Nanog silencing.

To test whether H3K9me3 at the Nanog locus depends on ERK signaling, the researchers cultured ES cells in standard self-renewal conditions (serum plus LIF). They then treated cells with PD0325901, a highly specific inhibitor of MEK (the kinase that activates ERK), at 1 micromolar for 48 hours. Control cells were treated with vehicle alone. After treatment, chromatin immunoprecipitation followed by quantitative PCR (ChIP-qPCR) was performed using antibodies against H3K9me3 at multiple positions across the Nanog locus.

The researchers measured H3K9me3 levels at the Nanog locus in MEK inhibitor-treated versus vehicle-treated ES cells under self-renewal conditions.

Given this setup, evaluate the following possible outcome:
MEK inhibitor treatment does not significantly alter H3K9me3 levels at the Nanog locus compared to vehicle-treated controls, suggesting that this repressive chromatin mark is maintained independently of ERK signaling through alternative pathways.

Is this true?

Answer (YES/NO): NO